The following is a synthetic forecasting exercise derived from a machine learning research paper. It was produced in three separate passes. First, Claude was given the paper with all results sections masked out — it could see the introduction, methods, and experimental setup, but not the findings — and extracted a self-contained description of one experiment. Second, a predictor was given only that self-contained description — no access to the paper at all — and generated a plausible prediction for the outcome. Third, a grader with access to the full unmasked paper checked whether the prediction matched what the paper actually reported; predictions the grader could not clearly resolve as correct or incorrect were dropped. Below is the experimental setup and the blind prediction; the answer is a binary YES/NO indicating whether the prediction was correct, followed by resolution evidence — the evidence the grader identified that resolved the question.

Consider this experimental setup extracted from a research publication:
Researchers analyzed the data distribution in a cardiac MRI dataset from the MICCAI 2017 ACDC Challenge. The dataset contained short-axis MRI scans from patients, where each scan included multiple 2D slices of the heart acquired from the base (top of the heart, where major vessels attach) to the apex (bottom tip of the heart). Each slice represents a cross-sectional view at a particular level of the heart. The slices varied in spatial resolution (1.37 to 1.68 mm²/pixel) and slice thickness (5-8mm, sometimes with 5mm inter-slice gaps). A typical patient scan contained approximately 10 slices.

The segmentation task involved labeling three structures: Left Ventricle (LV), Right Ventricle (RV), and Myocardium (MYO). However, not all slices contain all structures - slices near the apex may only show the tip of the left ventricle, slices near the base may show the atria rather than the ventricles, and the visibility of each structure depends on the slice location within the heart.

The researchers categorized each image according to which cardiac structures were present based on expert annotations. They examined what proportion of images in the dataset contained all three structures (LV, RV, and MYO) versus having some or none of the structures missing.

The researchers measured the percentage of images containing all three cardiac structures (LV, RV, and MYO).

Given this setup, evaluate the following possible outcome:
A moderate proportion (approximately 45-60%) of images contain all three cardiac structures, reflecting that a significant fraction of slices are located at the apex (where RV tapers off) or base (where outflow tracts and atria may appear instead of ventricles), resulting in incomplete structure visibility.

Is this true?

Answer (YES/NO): NO